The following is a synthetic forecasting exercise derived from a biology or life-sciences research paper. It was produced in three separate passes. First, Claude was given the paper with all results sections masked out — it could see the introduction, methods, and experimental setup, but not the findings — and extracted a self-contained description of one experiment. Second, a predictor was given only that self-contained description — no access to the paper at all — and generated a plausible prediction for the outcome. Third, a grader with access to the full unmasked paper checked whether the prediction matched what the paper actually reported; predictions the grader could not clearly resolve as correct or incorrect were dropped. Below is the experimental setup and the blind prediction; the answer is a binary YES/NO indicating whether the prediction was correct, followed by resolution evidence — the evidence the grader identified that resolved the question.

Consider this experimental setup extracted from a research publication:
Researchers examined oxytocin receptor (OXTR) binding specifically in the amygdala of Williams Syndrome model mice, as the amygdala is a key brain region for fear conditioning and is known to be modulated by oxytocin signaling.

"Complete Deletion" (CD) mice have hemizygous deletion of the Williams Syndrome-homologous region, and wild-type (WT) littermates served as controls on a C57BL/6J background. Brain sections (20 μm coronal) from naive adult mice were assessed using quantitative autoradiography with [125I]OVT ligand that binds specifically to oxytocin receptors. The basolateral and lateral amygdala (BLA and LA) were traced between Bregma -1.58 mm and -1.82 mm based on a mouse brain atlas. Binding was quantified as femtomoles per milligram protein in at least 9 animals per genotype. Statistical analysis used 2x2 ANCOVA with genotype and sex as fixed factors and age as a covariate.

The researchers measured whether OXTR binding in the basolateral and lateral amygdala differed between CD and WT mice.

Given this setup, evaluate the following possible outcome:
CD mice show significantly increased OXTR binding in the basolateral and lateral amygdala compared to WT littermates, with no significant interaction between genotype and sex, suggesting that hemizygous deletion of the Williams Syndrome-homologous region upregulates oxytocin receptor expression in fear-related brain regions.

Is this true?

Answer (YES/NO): NO